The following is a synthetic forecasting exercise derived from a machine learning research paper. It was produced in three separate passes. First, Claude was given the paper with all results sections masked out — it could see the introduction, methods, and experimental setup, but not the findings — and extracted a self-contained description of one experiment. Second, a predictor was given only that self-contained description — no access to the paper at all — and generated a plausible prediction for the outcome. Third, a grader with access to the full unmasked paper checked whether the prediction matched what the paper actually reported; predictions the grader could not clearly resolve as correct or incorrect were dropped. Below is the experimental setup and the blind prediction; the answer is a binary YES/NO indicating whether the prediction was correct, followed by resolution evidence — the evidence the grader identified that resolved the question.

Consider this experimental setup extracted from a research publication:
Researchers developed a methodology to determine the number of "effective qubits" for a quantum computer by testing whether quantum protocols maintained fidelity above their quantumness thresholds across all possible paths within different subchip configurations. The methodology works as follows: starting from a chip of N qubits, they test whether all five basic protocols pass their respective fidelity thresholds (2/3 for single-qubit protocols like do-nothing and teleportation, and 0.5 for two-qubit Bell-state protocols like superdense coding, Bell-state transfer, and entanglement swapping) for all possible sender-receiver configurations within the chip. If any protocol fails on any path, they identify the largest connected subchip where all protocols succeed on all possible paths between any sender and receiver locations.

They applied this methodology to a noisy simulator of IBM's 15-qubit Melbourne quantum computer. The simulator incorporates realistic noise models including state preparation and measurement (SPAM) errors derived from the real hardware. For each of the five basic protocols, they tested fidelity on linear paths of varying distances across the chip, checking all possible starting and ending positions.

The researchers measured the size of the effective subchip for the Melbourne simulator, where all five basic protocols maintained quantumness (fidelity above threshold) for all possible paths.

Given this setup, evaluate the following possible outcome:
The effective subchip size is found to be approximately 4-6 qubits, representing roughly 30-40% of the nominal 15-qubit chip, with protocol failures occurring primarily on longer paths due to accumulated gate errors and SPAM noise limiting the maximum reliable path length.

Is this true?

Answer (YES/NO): NO